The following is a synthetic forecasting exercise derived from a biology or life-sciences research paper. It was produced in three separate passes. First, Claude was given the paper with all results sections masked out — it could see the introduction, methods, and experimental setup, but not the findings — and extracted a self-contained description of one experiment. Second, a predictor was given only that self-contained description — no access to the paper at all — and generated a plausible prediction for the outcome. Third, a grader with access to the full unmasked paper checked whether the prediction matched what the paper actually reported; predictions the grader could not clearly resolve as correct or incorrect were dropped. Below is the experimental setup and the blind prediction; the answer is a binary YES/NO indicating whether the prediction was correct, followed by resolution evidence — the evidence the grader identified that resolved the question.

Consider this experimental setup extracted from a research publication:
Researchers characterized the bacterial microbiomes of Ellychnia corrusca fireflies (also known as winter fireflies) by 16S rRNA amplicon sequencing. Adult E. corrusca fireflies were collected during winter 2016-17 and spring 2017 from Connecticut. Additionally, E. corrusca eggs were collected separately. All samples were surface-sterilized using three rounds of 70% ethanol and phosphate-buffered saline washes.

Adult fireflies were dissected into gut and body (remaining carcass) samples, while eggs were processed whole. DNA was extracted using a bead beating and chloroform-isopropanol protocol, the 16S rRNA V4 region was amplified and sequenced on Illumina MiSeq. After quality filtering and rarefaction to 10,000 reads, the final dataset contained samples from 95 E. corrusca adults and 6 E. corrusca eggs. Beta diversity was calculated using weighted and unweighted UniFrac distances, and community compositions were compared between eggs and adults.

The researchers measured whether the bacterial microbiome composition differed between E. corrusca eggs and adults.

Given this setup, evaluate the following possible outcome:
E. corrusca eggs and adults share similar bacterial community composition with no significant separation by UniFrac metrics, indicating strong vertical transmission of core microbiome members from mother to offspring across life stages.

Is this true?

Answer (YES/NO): NO